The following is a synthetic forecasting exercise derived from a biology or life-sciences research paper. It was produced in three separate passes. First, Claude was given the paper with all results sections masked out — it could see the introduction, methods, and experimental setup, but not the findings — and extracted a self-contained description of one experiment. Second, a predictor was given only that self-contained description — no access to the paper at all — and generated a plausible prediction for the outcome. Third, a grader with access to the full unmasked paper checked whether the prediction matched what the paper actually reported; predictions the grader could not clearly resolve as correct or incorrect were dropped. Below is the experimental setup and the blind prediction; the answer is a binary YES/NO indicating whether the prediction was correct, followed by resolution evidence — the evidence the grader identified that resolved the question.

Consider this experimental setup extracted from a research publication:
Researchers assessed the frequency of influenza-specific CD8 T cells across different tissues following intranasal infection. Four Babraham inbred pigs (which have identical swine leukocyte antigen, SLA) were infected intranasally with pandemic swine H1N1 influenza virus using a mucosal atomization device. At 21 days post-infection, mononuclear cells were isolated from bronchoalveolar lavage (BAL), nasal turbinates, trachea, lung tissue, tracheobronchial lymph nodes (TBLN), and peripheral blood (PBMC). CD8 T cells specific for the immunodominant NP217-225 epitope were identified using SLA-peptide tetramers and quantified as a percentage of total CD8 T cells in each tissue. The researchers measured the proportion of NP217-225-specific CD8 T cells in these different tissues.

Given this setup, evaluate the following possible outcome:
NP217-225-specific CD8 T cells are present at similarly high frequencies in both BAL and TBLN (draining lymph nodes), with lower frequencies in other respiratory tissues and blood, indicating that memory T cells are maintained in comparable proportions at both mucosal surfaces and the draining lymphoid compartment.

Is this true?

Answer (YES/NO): NO